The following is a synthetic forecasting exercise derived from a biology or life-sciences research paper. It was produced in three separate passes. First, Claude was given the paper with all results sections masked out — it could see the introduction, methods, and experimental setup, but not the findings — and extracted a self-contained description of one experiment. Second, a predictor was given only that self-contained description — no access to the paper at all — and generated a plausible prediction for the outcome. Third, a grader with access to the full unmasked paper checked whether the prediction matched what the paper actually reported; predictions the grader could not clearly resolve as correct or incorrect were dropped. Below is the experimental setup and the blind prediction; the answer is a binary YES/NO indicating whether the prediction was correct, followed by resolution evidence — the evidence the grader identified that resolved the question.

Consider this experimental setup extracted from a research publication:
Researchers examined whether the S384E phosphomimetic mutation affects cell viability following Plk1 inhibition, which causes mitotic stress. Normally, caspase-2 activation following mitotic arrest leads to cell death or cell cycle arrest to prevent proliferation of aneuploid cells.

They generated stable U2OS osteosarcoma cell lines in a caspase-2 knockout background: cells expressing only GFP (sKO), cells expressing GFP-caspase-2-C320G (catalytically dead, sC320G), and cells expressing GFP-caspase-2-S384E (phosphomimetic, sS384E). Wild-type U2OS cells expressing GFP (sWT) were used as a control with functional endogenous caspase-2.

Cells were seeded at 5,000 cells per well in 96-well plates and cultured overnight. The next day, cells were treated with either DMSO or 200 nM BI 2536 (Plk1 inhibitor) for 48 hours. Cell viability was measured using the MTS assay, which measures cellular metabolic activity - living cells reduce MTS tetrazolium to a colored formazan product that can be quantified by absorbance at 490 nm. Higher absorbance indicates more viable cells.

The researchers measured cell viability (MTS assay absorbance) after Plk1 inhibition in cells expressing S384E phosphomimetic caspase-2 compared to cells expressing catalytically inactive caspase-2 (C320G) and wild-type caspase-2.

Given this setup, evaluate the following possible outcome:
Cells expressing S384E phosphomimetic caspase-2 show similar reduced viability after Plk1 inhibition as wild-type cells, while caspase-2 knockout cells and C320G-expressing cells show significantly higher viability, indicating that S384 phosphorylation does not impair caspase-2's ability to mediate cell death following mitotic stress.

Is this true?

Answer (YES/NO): NO